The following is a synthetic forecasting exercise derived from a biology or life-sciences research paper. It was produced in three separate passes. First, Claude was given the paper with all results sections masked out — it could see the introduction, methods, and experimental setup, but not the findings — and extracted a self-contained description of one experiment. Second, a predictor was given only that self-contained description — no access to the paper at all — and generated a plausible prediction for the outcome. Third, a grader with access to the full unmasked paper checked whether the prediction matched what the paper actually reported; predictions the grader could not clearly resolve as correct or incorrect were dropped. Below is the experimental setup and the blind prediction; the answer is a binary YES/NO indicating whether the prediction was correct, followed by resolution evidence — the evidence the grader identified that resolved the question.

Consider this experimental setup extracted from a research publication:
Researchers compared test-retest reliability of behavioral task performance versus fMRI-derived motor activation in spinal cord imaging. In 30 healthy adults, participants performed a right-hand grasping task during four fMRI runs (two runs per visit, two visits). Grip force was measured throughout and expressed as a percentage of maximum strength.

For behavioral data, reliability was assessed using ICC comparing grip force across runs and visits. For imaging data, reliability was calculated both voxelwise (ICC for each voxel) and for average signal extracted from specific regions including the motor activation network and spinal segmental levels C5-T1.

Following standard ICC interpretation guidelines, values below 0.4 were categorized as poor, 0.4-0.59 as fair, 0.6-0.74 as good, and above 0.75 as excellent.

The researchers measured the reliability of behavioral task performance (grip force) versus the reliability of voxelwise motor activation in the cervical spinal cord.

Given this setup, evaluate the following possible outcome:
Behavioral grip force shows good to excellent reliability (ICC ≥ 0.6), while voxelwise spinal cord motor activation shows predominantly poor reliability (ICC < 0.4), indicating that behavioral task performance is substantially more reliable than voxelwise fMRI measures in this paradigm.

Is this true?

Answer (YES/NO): YES